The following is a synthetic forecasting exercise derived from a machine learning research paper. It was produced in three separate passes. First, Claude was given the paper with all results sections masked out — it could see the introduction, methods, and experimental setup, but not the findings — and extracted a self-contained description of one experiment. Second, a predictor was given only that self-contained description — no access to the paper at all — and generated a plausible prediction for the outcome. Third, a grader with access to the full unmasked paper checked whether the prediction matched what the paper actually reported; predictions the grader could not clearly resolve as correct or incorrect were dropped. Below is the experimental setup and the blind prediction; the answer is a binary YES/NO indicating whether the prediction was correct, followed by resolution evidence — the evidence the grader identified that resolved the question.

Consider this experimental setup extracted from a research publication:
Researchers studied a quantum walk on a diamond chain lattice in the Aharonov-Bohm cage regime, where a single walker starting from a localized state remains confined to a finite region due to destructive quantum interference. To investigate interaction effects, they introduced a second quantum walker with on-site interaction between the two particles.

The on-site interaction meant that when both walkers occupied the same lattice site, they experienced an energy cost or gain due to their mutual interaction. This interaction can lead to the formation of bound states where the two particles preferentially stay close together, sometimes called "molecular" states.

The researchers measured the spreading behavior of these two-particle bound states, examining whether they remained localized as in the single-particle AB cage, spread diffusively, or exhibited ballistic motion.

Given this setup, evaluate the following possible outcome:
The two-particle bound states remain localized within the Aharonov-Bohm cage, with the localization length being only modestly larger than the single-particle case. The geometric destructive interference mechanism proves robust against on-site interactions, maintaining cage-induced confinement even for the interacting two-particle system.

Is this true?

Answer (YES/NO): NO